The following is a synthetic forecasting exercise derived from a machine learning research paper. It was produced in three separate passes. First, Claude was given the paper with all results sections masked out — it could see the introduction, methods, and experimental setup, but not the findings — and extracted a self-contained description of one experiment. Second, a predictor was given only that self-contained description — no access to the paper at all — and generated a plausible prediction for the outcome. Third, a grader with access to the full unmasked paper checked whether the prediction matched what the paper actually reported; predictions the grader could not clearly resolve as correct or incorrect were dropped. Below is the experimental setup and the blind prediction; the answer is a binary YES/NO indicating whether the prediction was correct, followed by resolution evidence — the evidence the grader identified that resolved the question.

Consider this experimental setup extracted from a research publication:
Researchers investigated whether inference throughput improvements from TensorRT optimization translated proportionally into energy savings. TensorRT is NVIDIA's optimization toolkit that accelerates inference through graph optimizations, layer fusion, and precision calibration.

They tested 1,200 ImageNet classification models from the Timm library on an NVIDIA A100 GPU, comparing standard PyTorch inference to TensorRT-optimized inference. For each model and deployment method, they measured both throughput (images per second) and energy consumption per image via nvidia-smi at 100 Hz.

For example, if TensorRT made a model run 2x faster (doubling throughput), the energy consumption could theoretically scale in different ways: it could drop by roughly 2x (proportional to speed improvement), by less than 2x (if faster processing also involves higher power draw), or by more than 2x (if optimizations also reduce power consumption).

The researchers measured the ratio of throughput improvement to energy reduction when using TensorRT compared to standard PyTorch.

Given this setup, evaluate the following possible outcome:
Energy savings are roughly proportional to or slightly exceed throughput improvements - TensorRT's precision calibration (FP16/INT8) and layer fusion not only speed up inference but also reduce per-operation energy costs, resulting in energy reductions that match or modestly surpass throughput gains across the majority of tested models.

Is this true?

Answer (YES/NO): YES